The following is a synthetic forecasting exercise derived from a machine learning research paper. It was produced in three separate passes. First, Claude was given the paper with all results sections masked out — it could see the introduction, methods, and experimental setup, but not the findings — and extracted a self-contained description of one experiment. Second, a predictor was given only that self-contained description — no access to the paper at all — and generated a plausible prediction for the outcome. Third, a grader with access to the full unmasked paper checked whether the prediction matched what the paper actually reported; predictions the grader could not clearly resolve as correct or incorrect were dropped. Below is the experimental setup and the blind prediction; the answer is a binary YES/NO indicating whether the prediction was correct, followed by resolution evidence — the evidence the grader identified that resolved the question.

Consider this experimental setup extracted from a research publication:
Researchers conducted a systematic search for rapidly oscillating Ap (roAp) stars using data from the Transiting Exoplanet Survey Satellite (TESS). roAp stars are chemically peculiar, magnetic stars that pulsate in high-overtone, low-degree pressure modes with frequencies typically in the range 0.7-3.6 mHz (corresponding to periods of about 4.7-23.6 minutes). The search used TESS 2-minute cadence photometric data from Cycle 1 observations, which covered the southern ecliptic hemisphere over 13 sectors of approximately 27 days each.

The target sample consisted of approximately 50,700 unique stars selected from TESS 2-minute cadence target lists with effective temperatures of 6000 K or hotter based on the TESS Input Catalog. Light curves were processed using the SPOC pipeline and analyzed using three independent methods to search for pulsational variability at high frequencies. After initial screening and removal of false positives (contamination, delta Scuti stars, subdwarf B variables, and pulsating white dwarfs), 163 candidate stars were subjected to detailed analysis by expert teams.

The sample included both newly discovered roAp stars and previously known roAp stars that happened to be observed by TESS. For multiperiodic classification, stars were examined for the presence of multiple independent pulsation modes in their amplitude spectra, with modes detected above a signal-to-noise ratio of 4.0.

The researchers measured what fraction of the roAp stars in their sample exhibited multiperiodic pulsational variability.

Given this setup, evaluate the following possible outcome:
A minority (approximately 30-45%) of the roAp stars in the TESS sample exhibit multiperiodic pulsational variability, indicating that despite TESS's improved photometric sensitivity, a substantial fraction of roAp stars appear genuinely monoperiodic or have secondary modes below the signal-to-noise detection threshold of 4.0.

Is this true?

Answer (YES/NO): NO